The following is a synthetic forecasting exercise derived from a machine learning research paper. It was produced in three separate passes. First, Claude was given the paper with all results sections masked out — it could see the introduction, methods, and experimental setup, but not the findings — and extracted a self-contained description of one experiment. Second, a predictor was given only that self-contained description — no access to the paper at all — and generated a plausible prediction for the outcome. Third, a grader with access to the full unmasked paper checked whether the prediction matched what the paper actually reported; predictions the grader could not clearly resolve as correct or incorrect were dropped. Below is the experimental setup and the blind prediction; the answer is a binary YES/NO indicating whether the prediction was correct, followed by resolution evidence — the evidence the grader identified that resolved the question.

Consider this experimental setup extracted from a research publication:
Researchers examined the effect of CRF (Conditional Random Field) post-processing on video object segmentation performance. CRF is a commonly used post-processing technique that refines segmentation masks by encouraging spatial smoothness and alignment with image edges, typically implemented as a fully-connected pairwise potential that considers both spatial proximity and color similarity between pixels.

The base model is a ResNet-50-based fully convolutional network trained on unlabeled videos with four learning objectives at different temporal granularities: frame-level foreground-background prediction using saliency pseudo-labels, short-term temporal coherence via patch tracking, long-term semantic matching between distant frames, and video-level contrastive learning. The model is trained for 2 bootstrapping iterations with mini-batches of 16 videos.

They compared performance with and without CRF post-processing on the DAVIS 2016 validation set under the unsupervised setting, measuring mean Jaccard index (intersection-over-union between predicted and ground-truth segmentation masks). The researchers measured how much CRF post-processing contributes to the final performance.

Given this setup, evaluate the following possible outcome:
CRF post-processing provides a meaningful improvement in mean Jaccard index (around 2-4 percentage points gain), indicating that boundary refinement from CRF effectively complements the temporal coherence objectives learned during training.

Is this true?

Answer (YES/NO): YES